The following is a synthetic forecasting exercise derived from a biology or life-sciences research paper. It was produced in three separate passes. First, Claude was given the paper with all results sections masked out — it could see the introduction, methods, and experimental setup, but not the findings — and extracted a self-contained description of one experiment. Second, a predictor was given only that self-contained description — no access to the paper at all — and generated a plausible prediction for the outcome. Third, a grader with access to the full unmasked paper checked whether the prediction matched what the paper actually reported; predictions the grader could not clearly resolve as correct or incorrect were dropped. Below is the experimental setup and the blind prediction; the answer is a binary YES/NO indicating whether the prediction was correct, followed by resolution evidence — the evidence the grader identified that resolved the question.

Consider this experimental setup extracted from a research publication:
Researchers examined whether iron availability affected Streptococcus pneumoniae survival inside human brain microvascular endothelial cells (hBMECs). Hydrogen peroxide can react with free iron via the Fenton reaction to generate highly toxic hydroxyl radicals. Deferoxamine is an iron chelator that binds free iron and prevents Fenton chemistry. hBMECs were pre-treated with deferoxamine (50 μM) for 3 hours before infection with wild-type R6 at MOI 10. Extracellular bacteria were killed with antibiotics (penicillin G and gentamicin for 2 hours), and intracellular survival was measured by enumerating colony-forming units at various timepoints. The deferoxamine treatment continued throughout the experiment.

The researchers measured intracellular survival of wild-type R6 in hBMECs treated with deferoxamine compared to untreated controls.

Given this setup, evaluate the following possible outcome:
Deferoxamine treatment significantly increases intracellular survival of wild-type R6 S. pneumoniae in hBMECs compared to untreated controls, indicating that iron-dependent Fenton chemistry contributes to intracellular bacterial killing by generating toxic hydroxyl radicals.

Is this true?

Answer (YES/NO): NO